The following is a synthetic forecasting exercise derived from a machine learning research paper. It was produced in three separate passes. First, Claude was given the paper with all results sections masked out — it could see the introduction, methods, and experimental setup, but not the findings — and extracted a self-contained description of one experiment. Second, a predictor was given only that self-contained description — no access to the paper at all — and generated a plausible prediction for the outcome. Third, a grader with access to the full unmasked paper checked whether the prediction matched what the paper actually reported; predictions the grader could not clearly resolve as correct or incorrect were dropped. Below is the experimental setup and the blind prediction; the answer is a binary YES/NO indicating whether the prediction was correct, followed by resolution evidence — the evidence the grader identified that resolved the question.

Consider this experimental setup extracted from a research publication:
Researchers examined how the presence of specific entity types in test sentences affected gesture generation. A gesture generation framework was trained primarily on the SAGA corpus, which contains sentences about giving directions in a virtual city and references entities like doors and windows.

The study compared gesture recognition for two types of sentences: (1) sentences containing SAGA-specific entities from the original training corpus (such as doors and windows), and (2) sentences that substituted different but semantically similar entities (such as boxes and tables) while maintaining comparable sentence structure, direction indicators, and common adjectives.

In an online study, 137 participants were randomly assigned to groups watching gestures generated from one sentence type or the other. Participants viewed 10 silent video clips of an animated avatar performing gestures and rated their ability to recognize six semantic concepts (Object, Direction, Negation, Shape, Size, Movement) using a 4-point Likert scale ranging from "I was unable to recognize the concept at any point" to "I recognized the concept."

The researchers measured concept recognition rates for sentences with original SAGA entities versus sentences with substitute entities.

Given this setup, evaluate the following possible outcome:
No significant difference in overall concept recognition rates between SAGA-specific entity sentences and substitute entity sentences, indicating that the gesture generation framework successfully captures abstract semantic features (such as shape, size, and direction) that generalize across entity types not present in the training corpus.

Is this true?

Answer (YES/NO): NO